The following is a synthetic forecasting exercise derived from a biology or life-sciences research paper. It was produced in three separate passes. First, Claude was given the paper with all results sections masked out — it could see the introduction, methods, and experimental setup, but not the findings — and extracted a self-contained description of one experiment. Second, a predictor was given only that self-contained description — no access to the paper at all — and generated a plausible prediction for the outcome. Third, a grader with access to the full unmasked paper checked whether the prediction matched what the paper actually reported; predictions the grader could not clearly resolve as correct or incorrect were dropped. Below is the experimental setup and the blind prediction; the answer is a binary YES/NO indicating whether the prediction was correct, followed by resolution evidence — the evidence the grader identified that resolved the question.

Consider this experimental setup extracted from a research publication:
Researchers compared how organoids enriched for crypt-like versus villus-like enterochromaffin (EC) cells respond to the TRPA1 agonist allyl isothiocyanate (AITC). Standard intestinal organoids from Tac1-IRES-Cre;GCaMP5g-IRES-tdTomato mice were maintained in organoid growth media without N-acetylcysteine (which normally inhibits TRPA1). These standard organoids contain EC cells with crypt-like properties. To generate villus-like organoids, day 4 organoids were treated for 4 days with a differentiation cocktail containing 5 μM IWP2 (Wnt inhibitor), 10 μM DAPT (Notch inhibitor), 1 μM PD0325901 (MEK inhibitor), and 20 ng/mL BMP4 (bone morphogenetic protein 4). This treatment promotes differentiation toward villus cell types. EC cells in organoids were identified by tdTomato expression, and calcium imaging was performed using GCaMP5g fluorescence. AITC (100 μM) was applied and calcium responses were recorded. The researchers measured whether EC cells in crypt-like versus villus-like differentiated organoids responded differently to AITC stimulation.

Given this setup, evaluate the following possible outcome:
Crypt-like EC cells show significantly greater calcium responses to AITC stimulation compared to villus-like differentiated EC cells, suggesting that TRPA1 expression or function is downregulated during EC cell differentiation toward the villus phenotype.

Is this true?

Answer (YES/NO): YES